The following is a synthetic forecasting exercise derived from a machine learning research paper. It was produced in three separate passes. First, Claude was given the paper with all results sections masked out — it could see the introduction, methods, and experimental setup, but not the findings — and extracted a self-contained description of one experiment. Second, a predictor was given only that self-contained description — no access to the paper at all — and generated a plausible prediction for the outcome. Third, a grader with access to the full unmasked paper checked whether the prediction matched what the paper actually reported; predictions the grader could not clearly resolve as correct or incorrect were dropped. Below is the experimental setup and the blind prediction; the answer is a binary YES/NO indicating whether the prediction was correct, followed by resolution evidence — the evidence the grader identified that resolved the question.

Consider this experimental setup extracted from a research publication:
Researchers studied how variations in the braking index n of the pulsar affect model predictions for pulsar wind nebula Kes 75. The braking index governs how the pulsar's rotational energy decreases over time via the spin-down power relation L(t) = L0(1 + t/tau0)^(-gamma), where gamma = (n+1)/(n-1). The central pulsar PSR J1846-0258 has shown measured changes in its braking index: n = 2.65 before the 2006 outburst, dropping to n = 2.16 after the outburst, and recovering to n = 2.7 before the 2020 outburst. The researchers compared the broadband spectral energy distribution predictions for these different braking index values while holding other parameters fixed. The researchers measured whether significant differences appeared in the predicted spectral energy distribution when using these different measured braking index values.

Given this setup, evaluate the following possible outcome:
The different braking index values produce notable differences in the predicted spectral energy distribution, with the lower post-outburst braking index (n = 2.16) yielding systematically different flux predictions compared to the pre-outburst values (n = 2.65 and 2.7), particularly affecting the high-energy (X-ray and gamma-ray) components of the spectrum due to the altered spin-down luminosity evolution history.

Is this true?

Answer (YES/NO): NO